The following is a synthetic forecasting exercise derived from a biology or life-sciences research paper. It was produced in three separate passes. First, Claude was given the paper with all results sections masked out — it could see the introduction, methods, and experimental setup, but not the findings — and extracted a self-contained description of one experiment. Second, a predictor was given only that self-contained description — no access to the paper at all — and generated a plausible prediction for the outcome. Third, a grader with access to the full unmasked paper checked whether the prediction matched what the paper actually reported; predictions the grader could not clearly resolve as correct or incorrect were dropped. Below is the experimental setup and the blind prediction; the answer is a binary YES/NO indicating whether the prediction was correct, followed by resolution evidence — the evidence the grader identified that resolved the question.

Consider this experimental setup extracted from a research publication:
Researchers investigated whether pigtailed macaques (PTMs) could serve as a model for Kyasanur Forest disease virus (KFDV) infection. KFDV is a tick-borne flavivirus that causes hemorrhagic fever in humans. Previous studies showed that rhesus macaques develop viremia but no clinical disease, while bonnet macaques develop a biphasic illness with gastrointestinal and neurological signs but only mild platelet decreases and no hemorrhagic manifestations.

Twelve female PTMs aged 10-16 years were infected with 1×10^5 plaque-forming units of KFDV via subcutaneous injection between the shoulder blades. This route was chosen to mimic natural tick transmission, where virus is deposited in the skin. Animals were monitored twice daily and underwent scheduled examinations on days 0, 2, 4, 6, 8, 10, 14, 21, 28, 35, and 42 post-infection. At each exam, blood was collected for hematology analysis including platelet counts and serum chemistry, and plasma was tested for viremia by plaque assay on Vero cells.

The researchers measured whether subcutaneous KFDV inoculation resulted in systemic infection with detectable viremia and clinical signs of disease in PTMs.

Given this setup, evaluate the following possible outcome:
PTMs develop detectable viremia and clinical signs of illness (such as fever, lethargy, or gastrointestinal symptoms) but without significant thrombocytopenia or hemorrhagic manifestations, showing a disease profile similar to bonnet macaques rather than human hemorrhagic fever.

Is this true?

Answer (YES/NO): NO